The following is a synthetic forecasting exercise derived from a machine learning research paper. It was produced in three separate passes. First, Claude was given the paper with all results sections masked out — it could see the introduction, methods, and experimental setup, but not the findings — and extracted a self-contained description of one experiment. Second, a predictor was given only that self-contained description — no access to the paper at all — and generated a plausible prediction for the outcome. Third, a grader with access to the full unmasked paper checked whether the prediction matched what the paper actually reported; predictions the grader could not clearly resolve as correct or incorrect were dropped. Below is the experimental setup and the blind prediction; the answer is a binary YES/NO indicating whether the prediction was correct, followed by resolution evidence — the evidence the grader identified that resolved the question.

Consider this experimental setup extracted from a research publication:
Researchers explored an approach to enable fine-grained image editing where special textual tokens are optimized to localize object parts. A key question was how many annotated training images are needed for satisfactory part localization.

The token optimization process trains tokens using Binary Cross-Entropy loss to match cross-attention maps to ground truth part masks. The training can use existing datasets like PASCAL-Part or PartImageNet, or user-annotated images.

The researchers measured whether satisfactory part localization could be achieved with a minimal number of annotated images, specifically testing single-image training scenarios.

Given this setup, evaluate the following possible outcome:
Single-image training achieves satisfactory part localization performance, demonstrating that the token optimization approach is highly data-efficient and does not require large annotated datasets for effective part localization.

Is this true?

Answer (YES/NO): YES